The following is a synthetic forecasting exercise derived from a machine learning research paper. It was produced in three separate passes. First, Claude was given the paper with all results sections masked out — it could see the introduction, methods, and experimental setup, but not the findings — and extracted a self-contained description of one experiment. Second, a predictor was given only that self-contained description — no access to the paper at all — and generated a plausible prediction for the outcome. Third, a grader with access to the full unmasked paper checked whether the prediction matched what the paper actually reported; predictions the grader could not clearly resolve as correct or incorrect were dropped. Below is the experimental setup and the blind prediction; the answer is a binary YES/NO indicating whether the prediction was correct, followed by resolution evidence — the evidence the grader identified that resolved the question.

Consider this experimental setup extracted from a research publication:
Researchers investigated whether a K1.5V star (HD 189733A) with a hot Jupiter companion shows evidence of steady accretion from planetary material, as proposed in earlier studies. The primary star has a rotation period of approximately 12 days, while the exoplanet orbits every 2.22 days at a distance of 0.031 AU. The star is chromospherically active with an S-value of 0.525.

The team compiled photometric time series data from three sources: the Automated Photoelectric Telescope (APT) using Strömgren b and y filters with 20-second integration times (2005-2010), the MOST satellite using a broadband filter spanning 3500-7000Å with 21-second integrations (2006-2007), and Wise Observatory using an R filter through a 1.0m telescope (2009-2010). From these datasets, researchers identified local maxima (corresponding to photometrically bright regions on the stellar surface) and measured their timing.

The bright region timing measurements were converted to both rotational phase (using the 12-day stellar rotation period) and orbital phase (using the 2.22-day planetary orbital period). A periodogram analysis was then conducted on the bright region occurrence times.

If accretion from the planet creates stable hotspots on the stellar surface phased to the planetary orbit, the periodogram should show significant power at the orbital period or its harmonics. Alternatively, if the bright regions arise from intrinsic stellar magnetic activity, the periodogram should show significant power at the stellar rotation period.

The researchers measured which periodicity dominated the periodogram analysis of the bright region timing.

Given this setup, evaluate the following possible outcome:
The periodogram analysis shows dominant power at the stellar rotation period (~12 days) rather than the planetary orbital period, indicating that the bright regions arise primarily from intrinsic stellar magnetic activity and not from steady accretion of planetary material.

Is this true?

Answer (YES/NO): NO